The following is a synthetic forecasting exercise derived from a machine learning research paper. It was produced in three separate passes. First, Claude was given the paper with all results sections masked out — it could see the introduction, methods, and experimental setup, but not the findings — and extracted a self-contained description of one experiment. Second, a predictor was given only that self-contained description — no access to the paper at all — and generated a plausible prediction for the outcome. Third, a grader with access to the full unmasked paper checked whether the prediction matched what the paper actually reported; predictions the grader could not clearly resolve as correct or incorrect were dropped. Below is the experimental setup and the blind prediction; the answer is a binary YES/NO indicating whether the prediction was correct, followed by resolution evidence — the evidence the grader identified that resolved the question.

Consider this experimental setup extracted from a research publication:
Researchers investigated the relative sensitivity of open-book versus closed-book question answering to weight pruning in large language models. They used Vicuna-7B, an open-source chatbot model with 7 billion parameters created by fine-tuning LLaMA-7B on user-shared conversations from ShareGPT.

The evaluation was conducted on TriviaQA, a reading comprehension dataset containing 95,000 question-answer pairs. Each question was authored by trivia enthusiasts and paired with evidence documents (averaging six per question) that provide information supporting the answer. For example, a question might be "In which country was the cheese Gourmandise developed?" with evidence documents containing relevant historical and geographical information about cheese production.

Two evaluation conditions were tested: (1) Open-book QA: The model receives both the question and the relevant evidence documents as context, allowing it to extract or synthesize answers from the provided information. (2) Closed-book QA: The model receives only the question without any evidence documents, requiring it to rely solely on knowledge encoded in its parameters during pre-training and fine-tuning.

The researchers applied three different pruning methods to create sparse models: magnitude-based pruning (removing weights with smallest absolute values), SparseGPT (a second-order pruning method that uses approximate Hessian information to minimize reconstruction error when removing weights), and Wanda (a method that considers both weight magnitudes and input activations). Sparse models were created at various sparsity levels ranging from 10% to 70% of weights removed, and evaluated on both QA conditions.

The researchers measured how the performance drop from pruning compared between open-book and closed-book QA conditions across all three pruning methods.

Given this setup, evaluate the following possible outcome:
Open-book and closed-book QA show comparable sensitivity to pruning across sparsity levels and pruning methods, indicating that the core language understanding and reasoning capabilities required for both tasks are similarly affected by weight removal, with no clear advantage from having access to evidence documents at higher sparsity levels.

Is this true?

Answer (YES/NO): NO